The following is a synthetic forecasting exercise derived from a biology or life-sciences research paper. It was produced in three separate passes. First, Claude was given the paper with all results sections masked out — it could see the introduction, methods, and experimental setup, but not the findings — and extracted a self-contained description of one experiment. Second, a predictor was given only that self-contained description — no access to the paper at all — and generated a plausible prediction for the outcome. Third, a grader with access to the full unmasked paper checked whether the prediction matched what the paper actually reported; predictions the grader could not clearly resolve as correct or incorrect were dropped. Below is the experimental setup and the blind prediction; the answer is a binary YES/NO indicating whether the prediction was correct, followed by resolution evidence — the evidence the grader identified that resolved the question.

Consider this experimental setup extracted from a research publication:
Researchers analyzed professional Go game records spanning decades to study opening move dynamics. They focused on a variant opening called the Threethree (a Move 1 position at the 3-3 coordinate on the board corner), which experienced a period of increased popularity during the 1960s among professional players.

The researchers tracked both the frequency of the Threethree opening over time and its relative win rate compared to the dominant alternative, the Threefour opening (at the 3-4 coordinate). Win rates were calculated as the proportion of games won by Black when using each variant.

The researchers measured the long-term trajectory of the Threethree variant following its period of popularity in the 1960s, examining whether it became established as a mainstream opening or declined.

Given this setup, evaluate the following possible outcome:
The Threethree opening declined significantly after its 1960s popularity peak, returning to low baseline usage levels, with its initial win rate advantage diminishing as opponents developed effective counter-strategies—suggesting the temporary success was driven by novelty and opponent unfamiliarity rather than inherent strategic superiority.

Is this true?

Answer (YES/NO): YES